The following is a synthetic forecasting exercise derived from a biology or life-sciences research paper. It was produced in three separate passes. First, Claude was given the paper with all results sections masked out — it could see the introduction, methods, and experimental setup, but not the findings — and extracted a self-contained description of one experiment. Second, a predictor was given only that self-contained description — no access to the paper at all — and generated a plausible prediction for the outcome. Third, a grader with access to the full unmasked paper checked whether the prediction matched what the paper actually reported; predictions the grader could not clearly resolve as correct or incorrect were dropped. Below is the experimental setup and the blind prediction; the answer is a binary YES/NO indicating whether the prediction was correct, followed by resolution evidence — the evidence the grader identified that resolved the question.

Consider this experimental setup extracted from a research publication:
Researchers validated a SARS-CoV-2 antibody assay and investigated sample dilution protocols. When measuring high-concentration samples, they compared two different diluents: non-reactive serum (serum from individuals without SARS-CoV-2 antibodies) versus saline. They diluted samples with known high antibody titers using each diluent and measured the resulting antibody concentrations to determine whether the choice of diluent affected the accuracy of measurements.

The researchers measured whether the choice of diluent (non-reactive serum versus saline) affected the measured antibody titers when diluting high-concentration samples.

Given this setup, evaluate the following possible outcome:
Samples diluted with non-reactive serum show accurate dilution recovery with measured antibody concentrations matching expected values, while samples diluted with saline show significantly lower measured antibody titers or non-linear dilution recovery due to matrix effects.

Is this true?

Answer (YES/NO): YES